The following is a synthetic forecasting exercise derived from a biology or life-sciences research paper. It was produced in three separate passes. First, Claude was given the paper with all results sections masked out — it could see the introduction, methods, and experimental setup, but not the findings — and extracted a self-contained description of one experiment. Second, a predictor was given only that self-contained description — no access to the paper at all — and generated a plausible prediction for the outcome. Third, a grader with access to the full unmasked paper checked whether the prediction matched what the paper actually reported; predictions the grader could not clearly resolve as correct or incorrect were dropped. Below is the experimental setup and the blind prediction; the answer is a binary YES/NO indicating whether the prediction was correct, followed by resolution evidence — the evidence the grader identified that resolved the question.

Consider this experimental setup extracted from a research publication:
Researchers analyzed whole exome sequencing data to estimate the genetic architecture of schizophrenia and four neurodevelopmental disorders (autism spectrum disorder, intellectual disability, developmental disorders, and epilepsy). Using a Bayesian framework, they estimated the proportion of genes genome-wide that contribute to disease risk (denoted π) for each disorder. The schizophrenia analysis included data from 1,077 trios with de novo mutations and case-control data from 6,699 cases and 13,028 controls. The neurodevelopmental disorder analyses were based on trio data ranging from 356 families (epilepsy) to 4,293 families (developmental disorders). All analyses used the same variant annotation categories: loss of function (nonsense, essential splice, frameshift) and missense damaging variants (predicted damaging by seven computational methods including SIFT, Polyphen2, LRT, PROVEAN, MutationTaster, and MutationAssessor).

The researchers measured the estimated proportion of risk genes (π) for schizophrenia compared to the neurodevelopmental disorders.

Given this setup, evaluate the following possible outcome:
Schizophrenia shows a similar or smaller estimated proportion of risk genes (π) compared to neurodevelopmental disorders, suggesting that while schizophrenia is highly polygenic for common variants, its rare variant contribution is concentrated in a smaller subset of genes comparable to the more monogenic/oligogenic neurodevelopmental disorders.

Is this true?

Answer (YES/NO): NO